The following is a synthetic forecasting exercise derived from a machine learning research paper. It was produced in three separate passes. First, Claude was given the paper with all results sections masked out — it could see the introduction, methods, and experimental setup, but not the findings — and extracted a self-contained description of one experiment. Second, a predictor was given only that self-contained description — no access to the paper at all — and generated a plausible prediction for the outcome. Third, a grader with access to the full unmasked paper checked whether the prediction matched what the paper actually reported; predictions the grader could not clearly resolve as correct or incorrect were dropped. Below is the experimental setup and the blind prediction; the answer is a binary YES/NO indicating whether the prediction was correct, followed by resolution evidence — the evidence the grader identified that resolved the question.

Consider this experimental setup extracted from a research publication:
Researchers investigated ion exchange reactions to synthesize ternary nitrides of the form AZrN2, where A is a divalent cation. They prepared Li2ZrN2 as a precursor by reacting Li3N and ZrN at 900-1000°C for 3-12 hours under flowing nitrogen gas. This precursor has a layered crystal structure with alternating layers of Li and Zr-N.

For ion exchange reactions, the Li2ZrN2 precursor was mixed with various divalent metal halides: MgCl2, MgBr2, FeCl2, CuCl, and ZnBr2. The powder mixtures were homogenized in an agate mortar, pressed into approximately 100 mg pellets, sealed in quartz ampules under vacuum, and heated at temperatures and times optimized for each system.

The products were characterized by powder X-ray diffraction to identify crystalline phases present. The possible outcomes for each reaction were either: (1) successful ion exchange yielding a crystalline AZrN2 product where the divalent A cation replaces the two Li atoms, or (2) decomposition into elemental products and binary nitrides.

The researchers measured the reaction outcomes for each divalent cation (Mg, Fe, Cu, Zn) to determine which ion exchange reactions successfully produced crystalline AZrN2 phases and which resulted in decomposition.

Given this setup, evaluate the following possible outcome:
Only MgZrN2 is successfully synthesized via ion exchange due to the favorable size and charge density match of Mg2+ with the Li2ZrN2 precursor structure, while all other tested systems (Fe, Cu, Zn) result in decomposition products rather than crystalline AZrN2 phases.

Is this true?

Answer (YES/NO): YES